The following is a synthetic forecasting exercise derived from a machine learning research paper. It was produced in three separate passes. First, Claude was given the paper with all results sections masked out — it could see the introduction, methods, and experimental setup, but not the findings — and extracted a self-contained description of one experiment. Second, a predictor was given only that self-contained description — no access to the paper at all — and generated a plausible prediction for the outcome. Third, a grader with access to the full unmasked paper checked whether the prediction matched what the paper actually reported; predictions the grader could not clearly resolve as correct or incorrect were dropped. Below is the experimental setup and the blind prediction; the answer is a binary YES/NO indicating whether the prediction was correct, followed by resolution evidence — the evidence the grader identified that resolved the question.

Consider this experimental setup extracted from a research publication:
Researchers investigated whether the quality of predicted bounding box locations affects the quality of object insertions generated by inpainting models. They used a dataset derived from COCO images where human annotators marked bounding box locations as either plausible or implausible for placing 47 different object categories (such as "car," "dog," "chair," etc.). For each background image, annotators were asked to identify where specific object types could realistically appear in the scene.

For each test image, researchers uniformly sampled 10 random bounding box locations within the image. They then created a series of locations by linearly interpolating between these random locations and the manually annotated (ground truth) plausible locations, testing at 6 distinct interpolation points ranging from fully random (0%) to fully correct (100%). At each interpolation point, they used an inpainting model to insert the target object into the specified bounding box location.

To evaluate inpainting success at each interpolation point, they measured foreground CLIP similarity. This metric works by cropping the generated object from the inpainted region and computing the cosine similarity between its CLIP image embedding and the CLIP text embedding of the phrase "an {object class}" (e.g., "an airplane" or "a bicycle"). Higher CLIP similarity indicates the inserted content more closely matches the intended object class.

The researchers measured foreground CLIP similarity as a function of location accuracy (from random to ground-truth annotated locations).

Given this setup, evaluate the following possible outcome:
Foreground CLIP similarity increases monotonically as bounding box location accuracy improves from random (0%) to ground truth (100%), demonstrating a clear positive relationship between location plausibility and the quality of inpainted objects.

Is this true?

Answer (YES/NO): YES